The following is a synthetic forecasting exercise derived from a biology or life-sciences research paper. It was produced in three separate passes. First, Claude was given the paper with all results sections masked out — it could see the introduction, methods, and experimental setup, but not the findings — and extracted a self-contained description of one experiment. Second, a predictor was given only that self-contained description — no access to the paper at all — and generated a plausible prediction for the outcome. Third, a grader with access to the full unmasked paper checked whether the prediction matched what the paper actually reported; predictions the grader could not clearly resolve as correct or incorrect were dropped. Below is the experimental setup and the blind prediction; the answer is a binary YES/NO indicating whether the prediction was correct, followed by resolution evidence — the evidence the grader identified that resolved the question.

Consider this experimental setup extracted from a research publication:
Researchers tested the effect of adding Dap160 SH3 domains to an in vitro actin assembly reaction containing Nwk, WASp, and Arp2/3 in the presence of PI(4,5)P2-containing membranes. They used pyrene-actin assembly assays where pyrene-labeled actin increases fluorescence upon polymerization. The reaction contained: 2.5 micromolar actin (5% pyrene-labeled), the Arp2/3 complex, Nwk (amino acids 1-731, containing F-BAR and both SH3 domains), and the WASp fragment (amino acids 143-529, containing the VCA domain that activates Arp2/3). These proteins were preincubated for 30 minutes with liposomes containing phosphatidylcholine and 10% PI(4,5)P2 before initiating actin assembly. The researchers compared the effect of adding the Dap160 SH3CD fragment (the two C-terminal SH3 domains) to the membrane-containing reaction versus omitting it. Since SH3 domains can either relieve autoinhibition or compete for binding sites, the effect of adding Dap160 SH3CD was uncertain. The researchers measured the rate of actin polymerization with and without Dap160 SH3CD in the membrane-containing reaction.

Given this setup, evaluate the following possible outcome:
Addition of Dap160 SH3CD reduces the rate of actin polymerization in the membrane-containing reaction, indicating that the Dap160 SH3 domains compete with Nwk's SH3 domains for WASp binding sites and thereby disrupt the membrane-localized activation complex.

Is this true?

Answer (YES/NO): NO